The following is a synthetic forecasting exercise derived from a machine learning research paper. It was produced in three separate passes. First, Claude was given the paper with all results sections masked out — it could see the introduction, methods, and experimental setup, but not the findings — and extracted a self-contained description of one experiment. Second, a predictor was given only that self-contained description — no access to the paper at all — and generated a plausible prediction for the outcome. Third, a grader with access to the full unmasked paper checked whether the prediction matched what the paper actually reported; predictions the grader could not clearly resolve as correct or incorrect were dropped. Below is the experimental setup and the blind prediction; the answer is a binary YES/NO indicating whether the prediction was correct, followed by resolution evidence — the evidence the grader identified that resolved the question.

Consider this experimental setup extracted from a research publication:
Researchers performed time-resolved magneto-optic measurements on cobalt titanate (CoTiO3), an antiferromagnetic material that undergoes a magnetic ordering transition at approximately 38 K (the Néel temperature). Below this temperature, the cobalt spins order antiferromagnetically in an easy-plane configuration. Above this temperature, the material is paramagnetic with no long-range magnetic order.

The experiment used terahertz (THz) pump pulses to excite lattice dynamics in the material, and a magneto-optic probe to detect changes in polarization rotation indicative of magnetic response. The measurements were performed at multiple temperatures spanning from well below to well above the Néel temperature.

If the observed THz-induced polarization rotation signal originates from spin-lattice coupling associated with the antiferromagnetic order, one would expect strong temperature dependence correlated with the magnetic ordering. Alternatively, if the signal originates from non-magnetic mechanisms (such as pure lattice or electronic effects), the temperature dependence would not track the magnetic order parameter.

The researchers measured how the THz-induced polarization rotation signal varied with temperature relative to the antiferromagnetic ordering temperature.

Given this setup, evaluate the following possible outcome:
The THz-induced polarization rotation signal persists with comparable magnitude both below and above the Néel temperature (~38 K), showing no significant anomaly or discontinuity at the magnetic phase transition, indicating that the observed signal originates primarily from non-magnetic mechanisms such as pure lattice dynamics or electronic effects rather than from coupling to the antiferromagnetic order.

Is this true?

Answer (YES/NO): NO